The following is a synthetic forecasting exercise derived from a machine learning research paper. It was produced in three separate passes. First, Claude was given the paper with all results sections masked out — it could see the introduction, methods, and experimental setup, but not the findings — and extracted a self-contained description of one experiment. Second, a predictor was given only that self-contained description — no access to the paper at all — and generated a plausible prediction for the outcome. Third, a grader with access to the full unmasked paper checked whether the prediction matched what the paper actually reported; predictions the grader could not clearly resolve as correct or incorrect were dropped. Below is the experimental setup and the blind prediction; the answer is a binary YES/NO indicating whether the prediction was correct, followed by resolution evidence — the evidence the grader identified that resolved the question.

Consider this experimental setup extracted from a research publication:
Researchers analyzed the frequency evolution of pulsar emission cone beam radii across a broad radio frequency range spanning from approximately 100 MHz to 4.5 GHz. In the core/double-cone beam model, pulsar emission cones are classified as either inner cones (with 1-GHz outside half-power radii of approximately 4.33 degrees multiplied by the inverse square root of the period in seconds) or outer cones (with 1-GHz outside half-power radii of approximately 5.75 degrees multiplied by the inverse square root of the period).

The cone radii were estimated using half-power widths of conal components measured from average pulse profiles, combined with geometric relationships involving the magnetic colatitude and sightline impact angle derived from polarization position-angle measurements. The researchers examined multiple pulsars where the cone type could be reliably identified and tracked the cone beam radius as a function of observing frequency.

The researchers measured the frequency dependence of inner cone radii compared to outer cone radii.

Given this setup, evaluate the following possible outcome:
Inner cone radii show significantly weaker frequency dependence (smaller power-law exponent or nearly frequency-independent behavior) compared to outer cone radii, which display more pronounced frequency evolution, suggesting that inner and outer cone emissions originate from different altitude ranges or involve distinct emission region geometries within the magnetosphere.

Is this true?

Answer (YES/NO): YES